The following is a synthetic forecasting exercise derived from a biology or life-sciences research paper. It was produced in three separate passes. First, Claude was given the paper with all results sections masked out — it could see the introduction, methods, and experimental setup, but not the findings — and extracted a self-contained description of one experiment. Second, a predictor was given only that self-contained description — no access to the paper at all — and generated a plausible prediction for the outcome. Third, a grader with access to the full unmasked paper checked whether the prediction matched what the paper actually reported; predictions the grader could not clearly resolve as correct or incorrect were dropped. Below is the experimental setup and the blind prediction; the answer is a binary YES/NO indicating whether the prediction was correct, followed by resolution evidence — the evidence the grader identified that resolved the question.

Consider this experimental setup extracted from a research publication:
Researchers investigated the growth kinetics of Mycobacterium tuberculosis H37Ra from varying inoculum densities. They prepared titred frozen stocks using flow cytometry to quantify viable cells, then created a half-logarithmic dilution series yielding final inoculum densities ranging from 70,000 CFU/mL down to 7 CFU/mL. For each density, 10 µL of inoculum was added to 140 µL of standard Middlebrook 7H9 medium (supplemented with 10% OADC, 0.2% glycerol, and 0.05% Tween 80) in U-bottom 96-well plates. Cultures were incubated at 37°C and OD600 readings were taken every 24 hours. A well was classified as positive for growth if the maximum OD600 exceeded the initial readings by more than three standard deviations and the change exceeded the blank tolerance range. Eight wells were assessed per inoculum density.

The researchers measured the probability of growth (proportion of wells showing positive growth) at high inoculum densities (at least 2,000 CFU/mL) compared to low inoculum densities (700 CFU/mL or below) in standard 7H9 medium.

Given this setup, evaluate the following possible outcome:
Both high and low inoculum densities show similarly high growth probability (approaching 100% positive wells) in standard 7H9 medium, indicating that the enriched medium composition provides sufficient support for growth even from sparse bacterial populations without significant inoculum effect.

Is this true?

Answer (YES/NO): NO